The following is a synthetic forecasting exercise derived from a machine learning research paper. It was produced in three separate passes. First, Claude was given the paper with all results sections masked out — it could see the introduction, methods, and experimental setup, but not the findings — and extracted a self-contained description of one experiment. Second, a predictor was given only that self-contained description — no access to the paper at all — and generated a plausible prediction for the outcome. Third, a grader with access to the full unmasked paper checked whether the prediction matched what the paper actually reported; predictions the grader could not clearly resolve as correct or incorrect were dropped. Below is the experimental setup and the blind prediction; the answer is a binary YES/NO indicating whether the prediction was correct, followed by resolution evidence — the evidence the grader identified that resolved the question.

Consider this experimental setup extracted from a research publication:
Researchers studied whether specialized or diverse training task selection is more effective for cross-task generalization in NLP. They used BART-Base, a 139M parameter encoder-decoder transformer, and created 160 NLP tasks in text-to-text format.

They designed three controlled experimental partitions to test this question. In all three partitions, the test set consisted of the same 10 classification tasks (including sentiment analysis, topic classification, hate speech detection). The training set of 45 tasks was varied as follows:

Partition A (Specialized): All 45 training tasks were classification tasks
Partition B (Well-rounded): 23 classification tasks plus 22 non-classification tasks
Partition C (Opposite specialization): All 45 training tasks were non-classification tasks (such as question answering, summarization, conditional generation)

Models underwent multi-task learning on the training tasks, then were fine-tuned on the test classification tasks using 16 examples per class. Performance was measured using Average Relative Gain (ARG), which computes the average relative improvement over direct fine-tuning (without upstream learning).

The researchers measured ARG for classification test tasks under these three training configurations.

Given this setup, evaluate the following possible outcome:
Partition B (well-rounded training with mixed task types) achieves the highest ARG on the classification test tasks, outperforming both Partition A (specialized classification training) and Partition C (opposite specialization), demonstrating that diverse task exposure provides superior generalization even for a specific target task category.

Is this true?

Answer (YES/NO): NO